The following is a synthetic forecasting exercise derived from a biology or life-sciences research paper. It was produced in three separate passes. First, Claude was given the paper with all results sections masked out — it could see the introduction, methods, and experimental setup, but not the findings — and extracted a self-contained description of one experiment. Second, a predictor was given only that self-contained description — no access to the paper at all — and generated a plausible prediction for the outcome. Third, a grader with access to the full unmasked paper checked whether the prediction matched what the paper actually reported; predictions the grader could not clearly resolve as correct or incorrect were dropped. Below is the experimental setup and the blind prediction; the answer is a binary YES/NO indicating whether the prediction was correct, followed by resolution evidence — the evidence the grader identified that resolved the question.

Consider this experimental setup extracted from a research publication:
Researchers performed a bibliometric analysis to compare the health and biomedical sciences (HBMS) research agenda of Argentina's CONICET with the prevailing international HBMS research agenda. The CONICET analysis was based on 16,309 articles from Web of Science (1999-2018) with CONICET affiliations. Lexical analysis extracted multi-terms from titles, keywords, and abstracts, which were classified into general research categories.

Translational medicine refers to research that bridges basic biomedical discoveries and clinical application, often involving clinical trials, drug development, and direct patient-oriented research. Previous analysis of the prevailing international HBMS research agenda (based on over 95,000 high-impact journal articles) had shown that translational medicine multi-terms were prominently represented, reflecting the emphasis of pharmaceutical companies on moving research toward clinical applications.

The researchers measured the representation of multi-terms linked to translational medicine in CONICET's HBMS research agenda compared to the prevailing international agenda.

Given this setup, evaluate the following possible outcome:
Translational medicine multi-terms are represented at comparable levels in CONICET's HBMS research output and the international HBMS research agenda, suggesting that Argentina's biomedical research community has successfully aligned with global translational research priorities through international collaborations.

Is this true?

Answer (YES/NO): NO